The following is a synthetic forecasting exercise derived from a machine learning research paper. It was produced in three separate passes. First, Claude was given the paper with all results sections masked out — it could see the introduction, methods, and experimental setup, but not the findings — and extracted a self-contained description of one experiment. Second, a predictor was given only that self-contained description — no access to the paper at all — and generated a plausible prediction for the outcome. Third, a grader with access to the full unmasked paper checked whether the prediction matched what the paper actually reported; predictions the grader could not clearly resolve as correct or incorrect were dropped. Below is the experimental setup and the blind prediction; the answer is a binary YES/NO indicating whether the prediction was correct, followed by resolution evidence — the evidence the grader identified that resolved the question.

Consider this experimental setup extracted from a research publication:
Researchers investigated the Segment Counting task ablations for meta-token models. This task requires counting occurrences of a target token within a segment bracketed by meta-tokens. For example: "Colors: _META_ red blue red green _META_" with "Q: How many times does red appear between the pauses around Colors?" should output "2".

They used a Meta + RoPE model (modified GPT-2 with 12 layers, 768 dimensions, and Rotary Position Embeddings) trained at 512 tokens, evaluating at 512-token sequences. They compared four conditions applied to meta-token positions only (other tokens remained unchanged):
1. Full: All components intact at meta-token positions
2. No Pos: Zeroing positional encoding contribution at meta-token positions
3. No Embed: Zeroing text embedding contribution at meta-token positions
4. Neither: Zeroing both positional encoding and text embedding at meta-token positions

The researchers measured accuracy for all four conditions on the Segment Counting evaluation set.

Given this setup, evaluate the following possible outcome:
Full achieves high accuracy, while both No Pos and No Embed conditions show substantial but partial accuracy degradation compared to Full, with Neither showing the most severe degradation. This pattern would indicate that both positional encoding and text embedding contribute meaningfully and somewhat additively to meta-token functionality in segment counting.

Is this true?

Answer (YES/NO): NO